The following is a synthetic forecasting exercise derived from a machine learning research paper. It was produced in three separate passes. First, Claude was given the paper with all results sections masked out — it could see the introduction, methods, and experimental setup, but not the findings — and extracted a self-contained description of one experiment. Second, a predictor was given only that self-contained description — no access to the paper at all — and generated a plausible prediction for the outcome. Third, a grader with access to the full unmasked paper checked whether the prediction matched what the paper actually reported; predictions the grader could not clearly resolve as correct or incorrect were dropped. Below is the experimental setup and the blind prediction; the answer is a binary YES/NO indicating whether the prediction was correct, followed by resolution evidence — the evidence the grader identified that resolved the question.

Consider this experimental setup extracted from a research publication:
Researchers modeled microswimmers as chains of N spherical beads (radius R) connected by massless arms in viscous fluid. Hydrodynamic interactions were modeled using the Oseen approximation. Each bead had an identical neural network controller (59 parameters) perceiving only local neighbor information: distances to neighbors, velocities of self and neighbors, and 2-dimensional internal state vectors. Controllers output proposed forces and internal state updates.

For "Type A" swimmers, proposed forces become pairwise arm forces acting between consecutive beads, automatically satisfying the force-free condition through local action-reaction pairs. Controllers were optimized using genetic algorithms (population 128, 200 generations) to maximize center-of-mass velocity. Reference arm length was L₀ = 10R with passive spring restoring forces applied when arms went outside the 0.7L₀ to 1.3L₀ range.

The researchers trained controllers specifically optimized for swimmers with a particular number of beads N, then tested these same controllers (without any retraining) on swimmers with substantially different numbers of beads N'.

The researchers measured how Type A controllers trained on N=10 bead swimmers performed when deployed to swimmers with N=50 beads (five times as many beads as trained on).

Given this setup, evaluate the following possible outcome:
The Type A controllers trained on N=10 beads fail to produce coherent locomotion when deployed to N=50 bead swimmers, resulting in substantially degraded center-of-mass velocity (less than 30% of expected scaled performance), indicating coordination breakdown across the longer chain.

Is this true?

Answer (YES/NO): NO